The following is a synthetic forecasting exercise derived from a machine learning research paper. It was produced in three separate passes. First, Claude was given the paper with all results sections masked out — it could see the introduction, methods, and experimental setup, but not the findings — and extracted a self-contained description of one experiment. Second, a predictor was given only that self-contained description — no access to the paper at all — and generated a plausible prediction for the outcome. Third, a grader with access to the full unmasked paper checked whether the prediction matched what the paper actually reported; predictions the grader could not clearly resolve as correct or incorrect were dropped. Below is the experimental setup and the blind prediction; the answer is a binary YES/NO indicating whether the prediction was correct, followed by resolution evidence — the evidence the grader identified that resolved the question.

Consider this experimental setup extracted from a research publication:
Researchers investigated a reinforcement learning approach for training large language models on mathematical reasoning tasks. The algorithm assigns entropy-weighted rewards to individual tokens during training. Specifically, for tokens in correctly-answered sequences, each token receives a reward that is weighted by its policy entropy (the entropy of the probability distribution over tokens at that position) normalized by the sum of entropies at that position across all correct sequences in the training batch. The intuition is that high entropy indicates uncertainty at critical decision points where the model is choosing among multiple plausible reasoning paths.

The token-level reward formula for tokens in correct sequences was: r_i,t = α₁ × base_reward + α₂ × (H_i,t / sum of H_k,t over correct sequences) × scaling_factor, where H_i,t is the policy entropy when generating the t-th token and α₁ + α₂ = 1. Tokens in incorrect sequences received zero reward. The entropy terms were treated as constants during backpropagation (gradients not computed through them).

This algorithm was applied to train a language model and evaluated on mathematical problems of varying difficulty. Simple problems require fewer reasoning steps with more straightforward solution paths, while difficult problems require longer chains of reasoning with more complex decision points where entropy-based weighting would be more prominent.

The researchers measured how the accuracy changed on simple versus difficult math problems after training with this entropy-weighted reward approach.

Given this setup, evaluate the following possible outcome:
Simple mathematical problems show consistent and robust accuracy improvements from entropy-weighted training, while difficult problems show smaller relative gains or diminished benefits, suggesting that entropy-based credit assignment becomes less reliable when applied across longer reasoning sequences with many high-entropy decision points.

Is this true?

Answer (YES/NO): NO